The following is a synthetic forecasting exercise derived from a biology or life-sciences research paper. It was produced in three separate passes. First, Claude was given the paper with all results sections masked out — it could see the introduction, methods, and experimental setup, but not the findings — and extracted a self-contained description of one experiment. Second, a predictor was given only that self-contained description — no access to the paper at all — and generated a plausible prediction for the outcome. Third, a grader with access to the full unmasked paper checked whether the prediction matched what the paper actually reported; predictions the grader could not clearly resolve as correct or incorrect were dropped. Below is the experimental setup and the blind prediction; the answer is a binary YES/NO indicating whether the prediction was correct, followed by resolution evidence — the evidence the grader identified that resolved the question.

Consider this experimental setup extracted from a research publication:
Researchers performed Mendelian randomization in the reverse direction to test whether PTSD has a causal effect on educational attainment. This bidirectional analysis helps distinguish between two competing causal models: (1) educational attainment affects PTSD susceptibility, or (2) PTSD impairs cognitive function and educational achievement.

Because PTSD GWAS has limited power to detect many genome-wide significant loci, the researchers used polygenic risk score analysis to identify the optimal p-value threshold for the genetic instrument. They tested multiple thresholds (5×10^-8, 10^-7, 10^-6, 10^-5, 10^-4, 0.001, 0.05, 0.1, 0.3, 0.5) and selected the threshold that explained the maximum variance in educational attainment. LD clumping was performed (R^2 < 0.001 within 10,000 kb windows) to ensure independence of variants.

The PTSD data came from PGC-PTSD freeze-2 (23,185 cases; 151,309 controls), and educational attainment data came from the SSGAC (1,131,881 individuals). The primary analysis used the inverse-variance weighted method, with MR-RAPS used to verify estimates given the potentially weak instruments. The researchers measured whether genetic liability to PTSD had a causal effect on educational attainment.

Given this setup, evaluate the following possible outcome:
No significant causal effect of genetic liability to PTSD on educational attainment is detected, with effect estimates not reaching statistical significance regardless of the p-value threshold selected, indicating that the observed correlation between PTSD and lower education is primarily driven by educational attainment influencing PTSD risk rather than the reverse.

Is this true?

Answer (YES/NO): YES